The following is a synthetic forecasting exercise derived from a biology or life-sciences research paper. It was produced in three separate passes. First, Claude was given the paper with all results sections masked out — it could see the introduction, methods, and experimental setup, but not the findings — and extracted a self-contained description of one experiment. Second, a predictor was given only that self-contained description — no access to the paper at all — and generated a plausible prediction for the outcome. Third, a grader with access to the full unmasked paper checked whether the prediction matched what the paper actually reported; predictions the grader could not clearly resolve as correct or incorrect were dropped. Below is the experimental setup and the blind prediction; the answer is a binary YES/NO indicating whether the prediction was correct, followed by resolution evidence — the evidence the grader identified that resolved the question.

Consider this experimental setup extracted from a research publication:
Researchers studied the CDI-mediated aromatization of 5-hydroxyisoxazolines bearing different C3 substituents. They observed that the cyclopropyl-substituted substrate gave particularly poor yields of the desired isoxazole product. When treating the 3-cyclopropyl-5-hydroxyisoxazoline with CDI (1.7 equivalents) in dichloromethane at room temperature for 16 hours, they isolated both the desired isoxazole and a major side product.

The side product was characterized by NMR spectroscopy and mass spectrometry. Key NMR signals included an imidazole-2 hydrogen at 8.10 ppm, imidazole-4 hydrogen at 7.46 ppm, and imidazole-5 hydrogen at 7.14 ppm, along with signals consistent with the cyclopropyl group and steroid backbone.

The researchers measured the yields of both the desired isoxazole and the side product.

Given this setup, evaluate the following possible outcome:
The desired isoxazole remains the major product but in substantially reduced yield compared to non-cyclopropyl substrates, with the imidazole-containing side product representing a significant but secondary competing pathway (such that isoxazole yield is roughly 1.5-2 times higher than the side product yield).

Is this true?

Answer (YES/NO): NO